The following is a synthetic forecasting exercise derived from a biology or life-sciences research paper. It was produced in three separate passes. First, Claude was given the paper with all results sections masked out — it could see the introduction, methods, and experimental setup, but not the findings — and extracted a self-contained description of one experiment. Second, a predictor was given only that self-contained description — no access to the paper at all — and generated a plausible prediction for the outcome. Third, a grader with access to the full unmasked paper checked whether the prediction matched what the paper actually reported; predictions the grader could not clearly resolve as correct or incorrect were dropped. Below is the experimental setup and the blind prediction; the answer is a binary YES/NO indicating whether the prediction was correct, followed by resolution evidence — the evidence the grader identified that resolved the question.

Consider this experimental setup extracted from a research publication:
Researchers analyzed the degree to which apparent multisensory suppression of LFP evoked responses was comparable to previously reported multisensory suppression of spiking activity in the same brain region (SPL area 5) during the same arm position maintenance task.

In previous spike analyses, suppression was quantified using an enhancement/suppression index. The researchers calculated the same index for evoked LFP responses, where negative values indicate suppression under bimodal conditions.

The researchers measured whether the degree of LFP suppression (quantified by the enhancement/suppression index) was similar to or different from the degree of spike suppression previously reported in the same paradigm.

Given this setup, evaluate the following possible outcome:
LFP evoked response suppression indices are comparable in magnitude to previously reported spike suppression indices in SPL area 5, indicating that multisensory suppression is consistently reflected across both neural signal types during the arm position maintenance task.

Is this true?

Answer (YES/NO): YES